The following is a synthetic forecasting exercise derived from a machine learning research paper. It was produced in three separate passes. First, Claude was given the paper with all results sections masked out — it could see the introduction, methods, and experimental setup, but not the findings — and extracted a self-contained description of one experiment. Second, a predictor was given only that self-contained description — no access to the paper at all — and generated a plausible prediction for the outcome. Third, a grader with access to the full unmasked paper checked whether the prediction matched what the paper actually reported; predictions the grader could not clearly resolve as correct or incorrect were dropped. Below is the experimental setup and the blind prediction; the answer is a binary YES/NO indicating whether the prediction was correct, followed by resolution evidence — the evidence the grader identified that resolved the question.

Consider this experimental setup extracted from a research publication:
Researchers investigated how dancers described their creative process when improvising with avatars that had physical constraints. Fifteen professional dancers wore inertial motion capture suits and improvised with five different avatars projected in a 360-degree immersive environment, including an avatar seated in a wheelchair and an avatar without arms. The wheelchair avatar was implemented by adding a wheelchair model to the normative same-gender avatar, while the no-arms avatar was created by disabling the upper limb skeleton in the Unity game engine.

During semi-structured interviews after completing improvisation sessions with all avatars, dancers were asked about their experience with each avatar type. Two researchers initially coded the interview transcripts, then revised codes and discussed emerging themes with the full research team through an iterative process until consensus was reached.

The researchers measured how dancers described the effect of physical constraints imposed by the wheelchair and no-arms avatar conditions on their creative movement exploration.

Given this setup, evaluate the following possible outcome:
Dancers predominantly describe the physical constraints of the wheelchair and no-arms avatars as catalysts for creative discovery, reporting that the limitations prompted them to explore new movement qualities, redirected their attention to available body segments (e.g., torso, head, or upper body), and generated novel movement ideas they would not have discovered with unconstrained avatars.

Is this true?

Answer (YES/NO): YES